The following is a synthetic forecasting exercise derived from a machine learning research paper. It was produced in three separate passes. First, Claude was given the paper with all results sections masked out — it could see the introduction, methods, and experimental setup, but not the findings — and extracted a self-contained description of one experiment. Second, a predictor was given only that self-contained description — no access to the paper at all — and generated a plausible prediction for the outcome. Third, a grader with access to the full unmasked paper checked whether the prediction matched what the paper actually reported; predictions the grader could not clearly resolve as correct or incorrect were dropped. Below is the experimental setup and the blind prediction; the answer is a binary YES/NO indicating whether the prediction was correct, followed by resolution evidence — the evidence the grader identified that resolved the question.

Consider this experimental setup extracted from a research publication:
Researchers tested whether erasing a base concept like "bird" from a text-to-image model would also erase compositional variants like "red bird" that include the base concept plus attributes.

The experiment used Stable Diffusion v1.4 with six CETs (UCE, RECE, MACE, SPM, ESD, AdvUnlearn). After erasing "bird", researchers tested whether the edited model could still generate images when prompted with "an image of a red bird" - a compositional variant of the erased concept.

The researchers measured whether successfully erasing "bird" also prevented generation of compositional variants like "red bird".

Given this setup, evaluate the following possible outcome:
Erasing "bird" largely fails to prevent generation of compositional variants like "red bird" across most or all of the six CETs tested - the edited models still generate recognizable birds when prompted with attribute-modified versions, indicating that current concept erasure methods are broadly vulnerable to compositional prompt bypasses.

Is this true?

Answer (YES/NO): YES